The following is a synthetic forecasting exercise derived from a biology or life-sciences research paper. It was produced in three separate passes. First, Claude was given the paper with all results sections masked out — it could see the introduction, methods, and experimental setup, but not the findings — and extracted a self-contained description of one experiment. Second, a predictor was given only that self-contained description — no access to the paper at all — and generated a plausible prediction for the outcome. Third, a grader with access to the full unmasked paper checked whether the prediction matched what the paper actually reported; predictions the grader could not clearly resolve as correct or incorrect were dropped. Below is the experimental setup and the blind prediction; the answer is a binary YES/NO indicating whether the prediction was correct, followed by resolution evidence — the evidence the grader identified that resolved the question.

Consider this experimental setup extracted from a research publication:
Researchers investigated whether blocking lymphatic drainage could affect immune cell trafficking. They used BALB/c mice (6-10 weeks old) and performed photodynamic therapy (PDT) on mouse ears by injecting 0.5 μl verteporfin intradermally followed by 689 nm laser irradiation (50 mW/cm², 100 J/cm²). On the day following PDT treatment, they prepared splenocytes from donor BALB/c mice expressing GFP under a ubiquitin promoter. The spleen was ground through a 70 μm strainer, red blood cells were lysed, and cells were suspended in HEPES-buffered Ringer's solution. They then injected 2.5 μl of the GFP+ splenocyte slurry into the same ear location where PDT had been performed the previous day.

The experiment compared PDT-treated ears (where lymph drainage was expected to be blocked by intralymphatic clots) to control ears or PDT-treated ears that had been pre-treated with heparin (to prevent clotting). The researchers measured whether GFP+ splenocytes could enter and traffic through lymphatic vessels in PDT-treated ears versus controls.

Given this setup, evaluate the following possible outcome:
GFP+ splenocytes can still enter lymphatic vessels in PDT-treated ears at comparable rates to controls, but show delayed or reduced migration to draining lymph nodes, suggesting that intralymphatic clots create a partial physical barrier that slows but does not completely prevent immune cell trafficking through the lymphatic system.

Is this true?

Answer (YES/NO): NO